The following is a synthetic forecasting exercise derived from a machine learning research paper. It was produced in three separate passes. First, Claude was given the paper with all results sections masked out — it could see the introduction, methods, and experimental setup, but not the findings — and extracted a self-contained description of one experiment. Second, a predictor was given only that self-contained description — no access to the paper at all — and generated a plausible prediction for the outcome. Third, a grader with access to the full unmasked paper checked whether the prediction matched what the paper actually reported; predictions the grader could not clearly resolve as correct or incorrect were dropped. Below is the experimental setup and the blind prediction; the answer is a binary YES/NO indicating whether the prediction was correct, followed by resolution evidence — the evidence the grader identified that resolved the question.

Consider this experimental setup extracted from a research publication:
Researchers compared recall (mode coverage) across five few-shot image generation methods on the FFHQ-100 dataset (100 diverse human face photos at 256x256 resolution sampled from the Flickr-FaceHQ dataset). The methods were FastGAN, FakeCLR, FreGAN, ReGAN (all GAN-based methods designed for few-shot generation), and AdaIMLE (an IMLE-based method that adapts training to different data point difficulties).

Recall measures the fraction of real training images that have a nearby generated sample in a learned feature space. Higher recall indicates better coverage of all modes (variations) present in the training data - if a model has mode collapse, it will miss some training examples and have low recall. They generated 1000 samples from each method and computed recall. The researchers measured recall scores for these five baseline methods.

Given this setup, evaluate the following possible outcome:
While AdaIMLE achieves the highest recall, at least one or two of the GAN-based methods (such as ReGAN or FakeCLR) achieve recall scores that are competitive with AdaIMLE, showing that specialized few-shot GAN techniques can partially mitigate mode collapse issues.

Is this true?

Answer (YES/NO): NO